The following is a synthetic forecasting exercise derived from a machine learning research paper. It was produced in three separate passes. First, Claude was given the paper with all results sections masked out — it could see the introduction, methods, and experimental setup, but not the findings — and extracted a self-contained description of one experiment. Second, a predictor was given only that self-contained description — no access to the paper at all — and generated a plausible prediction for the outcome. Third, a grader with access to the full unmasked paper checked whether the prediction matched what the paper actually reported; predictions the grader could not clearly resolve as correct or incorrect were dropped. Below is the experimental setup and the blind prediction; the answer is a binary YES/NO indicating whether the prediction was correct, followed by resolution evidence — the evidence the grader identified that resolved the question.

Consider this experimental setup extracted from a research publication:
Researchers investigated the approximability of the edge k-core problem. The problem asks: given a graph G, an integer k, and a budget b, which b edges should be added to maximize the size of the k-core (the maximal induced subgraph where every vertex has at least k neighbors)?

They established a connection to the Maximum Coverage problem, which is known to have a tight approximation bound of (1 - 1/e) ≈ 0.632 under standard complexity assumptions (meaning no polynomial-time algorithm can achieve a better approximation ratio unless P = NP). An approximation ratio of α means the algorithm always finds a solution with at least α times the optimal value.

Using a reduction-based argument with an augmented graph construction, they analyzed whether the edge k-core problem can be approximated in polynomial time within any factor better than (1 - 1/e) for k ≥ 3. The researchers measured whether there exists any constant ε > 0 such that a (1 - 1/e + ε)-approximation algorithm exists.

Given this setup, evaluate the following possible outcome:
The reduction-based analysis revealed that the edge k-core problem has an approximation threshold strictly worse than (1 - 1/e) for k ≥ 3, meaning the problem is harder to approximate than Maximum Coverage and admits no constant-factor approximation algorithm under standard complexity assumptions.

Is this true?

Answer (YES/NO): NO